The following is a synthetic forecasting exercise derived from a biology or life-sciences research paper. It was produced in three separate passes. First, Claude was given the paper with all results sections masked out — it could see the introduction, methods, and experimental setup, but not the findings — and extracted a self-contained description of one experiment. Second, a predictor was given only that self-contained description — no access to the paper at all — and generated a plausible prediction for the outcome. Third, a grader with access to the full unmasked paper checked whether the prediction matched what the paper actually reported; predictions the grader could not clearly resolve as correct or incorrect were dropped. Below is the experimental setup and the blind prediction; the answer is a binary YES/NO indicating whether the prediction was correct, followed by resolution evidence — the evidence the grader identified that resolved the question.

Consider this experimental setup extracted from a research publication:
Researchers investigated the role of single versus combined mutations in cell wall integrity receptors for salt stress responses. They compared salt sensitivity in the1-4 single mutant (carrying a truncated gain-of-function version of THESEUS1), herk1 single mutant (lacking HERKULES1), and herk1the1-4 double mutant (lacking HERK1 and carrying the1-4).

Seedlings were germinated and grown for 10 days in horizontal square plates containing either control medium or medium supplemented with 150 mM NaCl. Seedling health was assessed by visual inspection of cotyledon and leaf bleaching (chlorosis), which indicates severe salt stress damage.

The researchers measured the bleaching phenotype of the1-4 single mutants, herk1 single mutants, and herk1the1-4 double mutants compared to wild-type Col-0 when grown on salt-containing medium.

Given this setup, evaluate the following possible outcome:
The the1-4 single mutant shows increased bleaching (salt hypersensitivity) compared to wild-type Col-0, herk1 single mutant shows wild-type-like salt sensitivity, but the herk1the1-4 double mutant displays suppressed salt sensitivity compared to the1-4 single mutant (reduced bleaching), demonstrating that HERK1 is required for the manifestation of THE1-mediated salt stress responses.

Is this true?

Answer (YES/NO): NO